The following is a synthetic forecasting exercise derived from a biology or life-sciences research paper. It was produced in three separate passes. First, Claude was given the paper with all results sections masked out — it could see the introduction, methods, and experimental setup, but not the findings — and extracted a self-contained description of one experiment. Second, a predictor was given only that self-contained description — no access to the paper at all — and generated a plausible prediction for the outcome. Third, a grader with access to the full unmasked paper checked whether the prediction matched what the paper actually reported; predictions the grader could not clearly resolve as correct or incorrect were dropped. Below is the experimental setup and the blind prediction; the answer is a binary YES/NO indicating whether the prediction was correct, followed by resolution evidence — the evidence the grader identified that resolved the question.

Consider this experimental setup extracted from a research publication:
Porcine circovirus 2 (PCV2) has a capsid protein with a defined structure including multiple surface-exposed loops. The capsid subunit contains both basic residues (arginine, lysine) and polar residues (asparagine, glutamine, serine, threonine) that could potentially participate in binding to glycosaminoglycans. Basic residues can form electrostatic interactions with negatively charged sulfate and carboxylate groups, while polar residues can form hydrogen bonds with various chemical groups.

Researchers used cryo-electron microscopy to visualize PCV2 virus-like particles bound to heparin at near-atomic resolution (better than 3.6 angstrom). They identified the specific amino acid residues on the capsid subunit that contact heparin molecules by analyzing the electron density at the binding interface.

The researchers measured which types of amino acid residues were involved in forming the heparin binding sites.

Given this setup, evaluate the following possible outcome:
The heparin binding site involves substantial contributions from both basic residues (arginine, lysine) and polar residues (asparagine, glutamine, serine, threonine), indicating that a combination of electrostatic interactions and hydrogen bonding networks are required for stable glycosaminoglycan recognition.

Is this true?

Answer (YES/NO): YES